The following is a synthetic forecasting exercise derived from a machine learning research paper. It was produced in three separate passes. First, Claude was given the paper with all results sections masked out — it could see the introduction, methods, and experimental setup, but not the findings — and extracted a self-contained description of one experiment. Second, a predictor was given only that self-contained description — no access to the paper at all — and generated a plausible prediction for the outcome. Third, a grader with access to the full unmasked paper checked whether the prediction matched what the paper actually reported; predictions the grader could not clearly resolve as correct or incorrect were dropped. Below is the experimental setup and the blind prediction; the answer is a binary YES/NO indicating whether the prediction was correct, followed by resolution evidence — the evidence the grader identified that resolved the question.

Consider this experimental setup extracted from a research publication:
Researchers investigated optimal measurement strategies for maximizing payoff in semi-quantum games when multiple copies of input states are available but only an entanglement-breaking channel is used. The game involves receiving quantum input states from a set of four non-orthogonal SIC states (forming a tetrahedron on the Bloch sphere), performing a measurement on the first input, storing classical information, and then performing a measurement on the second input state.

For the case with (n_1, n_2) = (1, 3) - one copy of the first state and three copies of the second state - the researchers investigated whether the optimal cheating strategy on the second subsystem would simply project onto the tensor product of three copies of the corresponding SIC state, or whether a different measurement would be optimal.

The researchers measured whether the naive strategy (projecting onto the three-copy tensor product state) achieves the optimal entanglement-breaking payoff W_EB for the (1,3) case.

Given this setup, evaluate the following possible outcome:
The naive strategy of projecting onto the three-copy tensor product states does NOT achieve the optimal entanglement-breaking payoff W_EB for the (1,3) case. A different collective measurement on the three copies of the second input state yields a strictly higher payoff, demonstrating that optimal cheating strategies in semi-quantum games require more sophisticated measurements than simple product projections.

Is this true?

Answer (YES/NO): YES